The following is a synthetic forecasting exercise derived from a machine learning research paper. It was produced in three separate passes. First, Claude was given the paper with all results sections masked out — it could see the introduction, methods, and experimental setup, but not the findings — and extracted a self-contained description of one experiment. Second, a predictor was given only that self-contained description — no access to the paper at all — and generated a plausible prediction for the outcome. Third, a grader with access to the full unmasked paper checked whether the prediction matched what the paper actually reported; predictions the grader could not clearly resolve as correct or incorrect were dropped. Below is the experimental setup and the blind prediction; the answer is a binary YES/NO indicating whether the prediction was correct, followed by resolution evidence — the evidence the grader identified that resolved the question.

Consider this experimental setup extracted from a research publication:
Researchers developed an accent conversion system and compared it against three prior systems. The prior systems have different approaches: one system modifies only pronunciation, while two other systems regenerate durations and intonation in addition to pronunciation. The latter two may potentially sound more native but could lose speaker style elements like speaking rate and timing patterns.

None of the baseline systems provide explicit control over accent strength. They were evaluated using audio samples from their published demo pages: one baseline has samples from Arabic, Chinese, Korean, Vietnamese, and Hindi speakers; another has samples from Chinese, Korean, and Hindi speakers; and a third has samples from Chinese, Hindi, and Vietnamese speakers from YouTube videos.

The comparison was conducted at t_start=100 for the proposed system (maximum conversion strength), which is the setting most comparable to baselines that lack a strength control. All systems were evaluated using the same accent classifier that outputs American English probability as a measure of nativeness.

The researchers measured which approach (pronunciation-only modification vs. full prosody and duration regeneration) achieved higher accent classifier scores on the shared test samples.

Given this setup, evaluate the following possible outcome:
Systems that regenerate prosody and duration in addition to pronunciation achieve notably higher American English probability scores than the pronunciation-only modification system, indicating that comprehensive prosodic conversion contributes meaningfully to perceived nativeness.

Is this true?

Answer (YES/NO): YES